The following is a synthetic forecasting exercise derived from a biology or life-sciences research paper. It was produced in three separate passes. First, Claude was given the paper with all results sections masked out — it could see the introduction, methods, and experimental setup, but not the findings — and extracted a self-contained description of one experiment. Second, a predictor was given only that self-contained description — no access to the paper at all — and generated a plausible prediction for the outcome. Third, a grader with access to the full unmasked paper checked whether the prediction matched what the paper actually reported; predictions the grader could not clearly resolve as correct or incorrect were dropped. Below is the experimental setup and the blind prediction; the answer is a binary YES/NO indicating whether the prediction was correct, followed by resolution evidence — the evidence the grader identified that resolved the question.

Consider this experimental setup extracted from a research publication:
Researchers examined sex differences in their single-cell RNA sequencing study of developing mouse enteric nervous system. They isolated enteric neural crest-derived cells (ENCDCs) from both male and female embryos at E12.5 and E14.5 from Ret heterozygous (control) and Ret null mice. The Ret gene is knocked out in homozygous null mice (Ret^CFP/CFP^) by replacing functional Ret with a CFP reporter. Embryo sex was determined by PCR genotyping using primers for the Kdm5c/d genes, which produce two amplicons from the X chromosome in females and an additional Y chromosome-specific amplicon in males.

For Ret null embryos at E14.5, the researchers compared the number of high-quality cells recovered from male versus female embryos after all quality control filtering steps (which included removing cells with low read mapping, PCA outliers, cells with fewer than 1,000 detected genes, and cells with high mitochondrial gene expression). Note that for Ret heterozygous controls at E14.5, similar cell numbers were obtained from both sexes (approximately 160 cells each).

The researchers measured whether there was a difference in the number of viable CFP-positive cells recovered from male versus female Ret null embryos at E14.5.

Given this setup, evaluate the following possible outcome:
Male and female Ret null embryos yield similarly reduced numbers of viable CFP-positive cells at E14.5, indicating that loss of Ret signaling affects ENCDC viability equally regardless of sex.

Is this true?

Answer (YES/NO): NO